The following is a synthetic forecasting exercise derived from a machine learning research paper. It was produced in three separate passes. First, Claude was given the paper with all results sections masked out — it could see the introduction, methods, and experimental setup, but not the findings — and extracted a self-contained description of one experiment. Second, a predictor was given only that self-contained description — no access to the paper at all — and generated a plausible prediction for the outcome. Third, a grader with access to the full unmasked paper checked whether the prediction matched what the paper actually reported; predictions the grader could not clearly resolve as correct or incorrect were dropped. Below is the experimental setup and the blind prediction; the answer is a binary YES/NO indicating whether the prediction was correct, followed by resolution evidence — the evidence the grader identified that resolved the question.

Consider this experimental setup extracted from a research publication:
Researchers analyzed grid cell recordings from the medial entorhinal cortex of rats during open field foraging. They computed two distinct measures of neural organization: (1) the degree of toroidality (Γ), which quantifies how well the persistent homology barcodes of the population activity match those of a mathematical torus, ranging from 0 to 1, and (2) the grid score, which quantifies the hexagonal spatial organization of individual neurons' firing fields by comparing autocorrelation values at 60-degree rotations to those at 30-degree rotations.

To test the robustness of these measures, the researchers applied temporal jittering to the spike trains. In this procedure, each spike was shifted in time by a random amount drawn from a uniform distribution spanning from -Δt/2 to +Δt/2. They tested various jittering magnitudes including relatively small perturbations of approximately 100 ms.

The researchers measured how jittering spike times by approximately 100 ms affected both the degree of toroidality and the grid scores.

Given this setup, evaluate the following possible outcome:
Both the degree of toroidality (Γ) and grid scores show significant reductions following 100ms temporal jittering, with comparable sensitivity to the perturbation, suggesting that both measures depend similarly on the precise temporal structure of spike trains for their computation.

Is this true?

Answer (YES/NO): NO